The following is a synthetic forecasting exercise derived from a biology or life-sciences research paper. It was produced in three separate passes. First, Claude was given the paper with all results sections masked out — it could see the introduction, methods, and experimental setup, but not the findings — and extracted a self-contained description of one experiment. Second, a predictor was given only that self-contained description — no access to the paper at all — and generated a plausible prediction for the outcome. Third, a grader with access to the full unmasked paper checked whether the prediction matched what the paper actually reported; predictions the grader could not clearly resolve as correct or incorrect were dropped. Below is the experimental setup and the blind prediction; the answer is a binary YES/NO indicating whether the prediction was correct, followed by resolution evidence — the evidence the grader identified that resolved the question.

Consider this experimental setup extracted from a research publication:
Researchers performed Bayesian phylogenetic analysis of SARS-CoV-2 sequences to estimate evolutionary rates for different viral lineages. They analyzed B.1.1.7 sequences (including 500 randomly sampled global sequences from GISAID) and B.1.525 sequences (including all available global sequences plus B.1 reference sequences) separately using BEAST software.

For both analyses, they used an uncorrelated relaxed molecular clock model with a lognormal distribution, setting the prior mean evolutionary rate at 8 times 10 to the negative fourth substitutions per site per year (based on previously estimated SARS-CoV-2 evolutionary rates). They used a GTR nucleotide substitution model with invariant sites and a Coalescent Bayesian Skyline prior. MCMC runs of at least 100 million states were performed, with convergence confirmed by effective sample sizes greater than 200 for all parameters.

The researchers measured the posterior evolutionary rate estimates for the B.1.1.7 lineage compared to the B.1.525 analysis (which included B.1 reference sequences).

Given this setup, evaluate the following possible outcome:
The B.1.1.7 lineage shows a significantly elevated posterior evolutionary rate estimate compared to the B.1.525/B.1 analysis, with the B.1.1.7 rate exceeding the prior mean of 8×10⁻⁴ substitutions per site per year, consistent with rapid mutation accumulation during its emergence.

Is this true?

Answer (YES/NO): NO